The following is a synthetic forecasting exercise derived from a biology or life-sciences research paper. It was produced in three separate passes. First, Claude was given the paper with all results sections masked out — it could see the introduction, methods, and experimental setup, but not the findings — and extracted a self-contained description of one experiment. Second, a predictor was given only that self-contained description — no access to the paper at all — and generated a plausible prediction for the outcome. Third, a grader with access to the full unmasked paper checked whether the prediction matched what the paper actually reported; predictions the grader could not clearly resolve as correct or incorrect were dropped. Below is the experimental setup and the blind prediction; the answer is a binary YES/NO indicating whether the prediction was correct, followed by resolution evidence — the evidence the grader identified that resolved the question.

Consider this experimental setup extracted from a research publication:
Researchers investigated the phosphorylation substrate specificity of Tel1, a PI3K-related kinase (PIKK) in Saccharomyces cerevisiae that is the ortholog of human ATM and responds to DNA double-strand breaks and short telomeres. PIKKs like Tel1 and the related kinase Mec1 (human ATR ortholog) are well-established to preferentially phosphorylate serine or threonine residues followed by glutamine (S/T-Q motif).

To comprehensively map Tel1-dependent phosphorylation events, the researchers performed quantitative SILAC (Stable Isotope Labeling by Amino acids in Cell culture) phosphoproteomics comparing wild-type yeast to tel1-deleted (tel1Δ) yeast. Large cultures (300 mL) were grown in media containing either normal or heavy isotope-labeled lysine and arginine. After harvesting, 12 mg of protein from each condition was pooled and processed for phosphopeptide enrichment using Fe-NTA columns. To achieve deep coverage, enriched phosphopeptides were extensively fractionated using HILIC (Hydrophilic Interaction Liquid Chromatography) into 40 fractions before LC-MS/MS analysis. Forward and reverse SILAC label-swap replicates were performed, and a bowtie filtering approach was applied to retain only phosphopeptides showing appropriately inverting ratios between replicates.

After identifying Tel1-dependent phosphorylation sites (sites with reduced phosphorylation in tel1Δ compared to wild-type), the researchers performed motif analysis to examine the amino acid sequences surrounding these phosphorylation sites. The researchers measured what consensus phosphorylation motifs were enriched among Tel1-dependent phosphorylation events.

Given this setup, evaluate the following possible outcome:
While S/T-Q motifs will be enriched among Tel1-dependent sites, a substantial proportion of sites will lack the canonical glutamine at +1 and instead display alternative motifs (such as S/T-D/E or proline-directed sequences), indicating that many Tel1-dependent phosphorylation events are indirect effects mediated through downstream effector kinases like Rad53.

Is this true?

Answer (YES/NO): NO